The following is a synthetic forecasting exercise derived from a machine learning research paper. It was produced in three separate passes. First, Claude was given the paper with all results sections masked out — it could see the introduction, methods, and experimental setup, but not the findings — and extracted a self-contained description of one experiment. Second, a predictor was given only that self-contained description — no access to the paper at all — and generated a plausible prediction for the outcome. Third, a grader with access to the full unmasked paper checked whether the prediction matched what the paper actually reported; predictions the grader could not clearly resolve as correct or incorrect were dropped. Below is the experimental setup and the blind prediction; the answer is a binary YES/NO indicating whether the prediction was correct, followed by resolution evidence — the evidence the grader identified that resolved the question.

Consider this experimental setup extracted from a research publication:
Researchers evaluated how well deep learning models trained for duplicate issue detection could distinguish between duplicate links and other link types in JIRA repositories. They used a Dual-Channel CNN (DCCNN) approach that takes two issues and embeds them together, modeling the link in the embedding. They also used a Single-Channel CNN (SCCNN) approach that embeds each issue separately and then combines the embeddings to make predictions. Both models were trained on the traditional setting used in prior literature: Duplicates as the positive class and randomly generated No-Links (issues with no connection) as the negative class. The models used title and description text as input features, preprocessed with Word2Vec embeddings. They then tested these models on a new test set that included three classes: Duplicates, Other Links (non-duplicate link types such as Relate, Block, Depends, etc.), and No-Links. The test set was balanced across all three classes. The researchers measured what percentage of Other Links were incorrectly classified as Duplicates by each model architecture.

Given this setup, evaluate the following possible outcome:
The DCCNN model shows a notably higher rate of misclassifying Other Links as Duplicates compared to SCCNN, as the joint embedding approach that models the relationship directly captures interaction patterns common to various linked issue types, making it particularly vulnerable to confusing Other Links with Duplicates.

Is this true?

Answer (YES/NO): NO